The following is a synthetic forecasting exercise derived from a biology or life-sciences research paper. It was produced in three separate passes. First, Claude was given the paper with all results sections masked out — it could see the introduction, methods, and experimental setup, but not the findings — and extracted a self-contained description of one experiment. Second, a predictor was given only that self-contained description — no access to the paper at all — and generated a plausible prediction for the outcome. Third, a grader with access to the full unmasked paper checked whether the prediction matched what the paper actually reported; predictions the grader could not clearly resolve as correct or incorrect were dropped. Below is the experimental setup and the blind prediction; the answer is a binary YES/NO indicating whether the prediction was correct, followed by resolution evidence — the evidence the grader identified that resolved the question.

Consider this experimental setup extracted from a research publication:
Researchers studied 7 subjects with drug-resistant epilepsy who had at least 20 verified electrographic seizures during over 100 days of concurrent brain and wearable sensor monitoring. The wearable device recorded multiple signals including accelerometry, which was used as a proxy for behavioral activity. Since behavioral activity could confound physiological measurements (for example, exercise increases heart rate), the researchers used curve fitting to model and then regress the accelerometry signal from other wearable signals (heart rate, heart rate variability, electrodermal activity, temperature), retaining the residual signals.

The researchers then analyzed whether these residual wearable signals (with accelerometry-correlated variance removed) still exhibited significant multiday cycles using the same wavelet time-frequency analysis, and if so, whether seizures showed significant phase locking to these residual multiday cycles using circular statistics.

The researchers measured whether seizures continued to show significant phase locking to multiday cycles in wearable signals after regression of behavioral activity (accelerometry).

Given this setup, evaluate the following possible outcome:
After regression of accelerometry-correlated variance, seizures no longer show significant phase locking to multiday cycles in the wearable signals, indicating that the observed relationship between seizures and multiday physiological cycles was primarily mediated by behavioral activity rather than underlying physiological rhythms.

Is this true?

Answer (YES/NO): NO